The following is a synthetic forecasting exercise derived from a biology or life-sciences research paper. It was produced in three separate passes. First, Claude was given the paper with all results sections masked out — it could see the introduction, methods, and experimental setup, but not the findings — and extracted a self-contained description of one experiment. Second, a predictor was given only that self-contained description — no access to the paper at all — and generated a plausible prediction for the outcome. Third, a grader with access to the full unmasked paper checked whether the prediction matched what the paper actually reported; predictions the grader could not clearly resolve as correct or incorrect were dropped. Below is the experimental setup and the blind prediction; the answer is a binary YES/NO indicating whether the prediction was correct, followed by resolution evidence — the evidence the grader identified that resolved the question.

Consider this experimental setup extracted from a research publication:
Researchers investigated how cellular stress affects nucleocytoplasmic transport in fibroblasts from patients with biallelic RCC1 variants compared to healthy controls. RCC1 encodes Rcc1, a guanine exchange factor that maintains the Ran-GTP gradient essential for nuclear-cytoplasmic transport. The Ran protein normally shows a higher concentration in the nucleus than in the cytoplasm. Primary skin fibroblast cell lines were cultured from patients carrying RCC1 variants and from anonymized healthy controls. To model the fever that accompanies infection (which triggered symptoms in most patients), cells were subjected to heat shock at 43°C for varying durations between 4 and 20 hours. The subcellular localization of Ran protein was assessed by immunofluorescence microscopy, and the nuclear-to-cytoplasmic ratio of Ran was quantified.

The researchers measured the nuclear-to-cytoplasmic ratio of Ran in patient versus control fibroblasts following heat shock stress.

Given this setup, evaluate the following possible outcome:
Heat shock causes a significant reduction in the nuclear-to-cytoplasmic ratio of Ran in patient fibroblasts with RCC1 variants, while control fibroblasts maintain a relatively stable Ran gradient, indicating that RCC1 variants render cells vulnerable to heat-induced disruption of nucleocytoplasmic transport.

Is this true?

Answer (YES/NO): NO